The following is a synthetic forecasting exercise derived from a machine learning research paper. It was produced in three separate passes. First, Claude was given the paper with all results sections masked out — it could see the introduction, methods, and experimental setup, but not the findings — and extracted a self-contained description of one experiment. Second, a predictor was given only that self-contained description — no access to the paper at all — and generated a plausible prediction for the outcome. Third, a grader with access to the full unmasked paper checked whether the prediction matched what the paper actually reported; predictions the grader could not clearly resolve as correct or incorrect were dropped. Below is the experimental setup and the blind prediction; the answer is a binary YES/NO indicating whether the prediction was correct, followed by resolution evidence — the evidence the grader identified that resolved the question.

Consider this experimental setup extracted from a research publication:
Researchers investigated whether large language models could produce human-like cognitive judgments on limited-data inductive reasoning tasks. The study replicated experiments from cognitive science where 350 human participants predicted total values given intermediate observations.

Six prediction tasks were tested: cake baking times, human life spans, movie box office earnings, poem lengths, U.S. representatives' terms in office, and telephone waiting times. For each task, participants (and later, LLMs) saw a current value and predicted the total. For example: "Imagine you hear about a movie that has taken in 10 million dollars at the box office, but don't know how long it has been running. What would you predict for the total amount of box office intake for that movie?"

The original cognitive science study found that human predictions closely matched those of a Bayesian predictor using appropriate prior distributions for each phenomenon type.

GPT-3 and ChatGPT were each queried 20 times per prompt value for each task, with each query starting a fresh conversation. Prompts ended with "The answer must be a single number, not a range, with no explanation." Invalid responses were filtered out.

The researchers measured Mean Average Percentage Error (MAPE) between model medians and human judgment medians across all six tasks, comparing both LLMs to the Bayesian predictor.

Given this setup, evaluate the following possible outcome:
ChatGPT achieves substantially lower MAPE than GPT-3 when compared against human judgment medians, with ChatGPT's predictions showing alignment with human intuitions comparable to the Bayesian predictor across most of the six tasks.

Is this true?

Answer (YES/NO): NO